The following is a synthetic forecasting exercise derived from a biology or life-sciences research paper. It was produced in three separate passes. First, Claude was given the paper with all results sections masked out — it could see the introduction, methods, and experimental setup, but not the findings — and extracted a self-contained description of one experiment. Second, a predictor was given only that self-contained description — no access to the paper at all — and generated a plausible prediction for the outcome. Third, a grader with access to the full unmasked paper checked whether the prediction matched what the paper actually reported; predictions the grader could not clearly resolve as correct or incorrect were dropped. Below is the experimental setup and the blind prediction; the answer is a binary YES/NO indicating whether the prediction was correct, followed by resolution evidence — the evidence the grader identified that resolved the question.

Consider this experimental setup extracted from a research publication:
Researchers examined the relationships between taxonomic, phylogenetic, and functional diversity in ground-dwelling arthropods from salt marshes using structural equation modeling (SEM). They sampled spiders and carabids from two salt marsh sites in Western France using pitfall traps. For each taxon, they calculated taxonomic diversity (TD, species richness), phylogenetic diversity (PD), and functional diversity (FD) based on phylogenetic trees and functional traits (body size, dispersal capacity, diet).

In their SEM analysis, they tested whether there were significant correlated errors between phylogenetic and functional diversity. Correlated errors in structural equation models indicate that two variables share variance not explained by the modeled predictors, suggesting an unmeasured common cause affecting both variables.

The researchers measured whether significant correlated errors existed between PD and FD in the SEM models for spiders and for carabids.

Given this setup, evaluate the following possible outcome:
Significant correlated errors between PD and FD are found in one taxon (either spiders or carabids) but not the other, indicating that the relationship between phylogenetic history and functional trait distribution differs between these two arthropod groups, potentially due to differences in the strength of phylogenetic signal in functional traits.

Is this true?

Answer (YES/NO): YES